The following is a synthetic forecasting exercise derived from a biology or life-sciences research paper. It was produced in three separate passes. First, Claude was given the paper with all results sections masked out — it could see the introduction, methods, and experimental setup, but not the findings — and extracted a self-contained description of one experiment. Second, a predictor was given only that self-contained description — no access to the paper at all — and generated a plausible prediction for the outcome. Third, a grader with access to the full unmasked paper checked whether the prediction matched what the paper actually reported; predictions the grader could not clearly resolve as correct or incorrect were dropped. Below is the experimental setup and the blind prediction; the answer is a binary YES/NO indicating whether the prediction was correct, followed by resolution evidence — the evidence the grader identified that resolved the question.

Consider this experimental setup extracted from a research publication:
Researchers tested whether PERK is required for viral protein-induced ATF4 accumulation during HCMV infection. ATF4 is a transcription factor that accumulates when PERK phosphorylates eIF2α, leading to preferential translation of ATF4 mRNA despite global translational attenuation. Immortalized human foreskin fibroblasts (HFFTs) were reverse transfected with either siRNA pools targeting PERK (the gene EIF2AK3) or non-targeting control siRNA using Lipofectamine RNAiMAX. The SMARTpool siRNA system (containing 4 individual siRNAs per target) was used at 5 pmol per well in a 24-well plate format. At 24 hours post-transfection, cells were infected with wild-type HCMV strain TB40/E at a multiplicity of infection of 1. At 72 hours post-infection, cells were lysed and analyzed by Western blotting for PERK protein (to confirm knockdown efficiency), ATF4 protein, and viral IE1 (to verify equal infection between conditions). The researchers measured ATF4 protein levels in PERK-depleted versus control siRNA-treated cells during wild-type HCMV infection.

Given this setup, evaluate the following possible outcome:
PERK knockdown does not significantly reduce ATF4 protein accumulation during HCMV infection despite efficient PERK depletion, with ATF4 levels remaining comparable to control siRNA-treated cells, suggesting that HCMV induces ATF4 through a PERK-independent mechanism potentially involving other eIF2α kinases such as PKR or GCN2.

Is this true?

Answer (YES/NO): NO